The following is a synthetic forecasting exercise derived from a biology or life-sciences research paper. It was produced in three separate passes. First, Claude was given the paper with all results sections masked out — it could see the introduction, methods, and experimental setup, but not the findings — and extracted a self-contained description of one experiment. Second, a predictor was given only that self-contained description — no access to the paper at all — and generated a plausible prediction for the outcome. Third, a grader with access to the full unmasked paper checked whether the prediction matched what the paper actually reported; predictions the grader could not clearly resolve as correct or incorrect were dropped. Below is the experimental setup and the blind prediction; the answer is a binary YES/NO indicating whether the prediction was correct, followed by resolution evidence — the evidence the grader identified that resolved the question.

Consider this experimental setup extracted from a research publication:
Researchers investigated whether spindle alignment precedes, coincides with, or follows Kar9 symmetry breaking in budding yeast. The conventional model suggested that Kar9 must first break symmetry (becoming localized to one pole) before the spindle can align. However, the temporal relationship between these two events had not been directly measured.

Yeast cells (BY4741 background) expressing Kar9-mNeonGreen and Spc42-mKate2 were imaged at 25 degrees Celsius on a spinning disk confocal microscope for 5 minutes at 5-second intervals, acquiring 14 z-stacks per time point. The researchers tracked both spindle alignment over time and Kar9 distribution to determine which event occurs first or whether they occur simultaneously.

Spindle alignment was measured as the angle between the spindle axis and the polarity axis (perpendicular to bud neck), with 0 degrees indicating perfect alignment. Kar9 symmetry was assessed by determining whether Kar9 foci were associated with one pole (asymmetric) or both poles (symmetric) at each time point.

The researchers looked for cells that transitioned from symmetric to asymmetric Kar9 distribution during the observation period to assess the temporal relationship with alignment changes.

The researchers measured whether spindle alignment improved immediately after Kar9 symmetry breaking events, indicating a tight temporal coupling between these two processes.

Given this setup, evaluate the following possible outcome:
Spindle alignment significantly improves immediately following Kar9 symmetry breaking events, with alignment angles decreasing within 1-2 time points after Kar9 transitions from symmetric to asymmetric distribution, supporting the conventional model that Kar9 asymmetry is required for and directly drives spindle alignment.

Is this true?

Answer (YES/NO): NO